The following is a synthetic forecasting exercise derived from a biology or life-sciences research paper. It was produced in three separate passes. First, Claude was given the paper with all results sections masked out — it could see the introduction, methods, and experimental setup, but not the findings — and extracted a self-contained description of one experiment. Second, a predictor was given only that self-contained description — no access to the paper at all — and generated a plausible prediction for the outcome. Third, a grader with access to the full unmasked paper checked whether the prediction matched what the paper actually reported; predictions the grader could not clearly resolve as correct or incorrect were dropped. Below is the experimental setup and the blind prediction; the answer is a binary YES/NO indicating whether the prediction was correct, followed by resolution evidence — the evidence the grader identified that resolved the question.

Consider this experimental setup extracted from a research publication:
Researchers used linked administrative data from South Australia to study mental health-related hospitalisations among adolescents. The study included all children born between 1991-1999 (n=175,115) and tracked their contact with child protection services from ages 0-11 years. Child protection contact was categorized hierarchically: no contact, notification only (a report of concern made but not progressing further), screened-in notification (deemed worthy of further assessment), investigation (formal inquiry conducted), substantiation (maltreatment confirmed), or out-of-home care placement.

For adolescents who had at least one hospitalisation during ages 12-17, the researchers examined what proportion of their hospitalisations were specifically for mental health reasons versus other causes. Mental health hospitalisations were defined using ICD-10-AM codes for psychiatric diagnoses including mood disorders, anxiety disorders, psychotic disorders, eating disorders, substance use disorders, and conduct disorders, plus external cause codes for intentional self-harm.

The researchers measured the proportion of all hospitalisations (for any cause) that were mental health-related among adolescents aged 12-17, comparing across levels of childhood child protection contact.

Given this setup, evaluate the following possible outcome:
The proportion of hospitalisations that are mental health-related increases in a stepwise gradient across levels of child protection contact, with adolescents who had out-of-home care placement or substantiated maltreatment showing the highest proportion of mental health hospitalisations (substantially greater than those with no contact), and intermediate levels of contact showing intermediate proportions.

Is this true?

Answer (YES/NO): YES